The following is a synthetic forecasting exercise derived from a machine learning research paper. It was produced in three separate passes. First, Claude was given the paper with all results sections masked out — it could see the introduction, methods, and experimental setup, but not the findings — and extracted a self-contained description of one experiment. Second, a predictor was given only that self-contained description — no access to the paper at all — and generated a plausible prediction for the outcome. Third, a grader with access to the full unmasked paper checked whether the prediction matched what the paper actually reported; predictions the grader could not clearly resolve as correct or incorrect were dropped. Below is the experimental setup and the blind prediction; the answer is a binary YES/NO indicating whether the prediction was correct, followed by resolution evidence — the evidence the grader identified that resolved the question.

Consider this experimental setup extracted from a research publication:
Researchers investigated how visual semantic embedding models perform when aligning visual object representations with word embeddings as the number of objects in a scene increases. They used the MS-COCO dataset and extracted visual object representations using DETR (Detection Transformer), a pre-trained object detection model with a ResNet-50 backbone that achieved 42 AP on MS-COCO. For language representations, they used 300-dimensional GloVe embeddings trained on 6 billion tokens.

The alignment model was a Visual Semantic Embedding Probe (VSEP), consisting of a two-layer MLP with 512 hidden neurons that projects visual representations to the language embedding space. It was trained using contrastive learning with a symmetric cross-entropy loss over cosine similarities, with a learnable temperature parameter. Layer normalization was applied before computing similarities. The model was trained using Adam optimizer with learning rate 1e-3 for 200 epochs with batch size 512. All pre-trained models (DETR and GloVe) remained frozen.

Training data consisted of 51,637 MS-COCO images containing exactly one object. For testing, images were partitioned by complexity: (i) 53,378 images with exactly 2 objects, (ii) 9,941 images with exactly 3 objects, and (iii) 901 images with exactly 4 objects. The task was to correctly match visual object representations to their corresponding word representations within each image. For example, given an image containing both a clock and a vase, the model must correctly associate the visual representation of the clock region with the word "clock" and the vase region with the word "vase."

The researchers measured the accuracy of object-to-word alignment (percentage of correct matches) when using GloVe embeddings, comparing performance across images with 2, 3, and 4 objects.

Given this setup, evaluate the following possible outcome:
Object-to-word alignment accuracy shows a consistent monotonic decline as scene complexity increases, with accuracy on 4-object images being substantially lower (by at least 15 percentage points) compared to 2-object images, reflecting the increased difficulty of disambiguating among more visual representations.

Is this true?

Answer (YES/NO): NO